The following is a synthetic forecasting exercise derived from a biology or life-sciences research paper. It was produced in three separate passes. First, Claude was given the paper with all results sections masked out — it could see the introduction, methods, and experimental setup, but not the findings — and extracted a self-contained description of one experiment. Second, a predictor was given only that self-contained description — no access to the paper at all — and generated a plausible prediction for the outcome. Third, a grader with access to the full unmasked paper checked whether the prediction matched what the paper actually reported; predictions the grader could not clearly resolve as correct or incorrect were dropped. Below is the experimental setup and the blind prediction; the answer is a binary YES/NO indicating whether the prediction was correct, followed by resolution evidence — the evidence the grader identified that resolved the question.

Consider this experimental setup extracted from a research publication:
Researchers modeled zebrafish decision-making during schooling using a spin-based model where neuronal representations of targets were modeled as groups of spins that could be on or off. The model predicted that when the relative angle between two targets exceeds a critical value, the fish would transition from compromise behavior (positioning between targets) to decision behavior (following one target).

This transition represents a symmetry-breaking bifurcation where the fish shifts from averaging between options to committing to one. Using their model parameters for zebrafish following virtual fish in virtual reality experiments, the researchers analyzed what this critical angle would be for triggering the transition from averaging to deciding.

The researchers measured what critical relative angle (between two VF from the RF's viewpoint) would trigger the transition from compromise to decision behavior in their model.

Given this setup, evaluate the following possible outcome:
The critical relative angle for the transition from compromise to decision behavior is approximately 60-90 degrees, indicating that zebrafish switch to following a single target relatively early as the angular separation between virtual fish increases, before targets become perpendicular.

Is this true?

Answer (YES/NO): NO